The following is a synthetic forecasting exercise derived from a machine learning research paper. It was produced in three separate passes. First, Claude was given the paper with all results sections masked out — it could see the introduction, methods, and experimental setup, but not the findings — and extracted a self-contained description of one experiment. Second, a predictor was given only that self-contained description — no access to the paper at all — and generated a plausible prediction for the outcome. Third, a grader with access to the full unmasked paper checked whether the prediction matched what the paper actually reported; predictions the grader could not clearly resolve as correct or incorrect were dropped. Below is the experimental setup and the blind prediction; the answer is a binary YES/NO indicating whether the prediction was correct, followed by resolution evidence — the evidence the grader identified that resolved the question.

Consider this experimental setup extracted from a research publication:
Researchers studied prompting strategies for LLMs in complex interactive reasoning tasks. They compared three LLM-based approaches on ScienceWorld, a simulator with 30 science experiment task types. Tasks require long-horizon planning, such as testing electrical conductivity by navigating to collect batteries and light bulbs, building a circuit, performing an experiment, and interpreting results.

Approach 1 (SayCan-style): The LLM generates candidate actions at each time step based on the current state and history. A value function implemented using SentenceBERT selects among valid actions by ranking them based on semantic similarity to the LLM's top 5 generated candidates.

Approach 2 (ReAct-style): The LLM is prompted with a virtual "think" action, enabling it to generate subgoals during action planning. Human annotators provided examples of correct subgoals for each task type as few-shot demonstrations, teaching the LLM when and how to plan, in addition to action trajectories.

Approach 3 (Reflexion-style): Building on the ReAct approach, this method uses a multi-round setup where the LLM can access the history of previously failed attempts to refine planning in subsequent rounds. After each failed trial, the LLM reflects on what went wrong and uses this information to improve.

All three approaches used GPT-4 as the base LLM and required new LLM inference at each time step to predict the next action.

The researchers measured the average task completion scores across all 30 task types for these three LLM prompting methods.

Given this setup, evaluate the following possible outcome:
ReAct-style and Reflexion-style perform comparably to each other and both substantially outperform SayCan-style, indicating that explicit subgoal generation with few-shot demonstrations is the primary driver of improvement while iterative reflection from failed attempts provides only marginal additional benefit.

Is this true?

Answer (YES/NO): NO